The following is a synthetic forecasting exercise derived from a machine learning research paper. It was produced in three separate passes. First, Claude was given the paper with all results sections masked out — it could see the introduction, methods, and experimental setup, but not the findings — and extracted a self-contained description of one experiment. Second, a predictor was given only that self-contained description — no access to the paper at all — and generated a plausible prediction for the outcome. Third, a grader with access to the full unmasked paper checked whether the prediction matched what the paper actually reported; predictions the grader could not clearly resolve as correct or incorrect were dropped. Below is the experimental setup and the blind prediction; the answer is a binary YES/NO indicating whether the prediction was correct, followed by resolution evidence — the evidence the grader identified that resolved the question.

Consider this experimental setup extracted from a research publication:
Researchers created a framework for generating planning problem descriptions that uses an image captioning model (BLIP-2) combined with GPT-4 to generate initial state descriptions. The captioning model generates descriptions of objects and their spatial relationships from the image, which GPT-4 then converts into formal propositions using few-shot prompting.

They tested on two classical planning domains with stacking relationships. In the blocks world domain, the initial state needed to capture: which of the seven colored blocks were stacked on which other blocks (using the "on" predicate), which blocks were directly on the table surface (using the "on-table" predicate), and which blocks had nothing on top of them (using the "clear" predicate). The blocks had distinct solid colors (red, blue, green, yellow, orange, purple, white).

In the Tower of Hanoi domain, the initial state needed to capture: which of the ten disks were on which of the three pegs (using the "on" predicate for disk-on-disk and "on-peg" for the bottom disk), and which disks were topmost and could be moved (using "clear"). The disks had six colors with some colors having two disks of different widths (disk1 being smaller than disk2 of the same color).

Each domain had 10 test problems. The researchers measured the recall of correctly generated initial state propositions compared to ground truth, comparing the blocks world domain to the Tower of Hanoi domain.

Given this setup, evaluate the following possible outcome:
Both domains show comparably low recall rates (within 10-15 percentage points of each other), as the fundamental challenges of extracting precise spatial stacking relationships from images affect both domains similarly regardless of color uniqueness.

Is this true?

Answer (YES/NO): NO